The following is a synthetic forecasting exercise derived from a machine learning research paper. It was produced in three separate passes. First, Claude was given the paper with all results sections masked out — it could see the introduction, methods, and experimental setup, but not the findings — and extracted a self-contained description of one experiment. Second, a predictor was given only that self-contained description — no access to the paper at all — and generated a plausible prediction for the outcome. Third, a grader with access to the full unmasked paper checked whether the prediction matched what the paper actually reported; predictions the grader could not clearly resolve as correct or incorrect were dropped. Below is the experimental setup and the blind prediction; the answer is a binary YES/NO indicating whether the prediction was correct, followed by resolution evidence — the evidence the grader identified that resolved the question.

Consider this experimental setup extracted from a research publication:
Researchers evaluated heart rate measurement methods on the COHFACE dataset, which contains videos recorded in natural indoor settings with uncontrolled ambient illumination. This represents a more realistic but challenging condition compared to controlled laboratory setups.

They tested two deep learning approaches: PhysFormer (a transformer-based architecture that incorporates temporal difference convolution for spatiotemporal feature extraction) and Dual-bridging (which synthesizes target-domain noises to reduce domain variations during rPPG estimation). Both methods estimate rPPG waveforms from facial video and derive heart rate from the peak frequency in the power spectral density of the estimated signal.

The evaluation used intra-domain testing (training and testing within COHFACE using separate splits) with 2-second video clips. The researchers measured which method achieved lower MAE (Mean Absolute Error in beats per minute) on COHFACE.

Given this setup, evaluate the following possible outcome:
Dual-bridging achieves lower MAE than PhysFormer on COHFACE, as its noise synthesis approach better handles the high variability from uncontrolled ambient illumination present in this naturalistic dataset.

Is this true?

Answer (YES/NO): NO